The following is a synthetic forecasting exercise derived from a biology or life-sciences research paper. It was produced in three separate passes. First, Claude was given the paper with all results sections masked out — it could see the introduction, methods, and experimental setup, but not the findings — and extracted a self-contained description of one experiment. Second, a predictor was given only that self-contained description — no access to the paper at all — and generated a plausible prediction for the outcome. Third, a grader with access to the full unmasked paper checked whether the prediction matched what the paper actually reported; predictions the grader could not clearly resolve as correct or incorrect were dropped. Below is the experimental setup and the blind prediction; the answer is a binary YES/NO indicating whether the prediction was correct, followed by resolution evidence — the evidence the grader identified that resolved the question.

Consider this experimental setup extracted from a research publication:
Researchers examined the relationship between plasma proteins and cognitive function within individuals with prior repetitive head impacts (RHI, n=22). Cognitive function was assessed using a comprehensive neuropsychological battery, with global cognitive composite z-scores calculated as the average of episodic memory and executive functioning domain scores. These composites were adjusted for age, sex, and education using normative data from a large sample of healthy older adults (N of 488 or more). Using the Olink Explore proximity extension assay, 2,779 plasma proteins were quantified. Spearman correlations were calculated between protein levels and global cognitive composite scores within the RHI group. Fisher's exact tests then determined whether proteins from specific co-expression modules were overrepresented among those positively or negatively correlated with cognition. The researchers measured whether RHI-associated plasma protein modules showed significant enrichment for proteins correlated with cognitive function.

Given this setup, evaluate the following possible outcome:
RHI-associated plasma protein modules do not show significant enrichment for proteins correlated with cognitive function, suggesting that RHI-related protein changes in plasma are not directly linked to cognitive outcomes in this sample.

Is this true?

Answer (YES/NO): NO